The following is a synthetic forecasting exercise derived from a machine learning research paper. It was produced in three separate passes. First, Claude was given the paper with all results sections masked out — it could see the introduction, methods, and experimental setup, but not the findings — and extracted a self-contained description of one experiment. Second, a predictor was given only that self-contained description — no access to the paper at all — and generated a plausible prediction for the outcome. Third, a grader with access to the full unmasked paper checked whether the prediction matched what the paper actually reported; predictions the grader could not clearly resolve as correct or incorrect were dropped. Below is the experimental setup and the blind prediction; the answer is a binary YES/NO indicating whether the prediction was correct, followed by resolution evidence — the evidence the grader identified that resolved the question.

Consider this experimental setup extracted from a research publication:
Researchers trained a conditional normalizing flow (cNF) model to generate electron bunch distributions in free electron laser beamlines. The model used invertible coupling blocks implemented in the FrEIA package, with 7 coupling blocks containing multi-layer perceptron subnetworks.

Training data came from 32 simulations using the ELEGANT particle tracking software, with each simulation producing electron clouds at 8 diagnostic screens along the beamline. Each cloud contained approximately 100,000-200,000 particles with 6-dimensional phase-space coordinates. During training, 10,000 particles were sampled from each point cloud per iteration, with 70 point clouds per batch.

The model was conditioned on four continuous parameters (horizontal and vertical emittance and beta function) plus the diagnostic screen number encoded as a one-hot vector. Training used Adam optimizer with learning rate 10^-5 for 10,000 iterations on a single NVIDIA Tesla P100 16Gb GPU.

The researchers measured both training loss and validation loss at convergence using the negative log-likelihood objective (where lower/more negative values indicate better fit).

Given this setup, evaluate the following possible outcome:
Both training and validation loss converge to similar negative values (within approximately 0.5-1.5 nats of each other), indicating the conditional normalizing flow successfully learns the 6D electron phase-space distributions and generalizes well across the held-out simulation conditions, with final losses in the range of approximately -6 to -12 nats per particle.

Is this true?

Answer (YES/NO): NO